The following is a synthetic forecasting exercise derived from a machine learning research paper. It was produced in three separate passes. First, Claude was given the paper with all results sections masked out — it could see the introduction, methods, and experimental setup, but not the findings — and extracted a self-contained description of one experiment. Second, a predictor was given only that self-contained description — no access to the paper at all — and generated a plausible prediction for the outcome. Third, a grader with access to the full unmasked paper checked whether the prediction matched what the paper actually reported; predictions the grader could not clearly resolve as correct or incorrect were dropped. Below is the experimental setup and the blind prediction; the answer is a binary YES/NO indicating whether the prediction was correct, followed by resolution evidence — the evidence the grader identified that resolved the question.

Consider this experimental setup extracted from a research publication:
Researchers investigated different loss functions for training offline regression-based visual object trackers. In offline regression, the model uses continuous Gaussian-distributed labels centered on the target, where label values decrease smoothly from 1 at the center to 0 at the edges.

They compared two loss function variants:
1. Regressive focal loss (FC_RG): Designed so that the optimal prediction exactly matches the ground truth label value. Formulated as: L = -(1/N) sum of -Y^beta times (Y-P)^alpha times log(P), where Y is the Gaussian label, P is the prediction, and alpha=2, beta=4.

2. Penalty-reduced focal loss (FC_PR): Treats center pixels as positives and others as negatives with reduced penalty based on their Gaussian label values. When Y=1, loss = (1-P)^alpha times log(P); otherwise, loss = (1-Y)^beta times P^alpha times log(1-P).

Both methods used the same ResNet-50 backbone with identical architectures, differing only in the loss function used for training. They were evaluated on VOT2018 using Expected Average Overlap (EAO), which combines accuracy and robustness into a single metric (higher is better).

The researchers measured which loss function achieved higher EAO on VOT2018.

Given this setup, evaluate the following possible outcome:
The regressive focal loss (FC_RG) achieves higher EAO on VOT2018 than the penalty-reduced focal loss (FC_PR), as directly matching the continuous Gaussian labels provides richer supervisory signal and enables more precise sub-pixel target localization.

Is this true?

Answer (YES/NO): NO